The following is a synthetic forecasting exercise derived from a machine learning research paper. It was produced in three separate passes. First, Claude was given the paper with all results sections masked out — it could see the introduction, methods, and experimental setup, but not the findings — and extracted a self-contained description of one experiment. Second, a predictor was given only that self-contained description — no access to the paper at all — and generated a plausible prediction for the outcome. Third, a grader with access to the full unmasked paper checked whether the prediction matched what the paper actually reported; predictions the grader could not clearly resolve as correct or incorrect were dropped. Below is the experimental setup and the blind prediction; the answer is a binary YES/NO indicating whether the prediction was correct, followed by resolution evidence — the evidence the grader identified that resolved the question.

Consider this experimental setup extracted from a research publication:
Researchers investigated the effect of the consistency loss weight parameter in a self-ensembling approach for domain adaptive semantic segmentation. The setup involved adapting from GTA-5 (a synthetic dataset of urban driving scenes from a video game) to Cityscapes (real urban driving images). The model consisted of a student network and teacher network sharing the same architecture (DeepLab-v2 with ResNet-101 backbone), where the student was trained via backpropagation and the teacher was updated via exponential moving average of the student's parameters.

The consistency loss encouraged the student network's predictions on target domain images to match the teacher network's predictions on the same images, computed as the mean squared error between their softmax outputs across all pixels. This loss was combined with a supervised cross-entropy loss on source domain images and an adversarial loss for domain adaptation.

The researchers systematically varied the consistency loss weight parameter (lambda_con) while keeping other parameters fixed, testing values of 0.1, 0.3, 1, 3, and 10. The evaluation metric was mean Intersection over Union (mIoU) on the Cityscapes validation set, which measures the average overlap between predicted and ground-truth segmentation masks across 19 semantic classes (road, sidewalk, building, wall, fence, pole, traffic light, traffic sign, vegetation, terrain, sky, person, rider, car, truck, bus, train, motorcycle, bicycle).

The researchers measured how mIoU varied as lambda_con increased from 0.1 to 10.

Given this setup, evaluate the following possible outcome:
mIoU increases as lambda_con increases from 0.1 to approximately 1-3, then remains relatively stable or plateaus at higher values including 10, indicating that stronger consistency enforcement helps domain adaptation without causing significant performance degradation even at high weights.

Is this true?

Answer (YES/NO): NO